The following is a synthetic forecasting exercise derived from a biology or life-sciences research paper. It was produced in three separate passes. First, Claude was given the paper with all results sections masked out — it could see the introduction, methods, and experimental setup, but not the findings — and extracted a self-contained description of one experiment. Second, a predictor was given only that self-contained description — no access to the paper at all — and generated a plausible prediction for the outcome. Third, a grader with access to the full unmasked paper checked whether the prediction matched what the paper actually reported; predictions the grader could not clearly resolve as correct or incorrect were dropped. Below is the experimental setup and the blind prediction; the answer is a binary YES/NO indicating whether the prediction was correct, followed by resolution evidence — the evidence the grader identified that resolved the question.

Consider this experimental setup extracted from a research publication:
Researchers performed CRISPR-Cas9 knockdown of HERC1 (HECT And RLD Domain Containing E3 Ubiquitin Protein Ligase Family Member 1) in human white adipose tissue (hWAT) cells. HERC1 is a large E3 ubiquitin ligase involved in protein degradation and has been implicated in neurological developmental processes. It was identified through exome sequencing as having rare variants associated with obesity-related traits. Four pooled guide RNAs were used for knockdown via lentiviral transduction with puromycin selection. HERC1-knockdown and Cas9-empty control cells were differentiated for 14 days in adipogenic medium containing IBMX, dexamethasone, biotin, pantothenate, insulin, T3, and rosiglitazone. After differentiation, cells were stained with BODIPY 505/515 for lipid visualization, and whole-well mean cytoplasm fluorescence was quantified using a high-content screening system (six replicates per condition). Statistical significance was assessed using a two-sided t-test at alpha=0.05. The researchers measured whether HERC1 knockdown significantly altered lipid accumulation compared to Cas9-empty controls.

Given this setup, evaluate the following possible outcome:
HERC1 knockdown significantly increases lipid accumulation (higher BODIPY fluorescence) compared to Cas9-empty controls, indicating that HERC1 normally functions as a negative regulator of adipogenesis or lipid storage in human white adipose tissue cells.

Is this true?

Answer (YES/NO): NO